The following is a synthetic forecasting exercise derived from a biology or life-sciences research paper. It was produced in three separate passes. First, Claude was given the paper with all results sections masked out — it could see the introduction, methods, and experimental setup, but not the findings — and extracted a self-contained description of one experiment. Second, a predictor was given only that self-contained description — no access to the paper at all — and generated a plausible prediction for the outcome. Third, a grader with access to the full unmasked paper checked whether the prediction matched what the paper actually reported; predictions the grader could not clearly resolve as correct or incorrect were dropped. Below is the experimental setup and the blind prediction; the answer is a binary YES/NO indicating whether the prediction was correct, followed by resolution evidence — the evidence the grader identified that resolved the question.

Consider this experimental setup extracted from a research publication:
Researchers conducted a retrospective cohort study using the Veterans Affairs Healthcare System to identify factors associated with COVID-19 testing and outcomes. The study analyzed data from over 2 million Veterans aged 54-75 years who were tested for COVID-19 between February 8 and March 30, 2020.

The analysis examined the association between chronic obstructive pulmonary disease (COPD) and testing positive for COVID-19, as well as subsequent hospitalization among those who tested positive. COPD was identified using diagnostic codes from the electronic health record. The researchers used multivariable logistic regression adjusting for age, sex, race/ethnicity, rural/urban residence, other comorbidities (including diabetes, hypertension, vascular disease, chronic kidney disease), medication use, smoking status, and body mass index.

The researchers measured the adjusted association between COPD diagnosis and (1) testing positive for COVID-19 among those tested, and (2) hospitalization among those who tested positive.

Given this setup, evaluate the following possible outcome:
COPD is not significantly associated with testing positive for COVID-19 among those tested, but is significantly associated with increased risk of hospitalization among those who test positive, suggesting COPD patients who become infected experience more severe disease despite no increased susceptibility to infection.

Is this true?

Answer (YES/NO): NO